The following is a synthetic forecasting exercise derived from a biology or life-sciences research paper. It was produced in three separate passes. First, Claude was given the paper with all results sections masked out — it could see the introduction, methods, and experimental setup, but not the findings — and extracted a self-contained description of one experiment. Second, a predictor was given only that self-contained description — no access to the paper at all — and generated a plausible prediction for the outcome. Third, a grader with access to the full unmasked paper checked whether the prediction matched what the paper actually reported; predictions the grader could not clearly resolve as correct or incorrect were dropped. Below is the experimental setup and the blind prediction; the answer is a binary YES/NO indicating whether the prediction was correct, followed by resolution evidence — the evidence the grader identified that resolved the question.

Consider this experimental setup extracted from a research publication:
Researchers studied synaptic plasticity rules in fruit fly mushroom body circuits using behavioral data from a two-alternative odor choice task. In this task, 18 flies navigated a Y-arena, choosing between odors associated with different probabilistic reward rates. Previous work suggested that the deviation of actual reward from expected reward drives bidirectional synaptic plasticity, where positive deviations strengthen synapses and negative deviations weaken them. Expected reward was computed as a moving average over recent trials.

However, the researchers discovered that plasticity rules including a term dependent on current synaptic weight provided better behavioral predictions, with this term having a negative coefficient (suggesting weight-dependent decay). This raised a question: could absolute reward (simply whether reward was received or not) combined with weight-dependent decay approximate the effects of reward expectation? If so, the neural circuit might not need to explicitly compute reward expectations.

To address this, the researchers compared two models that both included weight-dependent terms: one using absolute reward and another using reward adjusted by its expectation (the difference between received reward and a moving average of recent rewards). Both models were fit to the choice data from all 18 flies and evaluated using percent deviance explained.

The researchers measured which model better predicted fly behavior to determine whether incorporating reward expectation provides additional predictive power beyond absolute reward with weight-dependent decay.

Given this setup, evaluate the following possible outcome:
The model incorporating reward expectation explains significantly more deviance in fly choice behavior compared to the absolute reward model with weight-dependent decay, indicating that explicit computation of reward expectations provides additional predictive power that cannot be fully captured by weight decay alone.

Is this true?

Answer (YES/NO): NO